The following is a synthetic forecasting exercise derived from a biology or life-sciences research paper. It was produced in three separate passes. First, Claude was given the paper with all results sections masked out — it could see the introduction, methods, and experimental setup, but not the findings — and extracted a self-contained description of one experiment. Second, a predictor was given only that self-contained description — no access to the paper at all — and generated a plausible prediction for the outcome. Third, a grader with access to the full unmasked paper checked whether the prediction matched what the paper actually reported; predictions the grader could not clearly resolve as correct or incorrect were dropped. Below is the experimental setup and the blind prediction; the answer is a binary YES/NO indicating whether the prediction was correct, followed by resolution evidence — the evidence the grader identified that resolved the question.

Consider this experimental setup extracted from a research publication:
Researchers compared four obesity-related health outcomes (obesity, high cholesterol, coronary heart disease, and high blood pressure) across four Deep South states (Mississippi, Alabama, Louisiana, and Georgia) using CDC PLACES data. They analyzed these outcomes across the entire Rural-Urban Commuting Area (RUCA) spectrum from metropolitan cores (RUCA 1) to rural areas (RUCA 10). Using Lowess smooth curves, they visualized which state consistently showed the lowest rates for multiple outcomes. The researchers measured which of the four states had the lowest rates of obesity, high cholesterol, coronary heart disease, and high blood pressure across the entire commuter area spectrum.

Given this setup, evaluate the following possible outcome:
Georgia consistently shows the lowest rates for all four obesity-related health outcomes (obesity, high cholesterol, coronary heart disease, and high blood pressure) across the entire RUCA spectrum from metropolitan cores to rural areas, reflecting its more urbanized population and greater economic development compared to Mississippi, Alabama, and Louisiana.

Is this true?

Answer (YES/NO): YES